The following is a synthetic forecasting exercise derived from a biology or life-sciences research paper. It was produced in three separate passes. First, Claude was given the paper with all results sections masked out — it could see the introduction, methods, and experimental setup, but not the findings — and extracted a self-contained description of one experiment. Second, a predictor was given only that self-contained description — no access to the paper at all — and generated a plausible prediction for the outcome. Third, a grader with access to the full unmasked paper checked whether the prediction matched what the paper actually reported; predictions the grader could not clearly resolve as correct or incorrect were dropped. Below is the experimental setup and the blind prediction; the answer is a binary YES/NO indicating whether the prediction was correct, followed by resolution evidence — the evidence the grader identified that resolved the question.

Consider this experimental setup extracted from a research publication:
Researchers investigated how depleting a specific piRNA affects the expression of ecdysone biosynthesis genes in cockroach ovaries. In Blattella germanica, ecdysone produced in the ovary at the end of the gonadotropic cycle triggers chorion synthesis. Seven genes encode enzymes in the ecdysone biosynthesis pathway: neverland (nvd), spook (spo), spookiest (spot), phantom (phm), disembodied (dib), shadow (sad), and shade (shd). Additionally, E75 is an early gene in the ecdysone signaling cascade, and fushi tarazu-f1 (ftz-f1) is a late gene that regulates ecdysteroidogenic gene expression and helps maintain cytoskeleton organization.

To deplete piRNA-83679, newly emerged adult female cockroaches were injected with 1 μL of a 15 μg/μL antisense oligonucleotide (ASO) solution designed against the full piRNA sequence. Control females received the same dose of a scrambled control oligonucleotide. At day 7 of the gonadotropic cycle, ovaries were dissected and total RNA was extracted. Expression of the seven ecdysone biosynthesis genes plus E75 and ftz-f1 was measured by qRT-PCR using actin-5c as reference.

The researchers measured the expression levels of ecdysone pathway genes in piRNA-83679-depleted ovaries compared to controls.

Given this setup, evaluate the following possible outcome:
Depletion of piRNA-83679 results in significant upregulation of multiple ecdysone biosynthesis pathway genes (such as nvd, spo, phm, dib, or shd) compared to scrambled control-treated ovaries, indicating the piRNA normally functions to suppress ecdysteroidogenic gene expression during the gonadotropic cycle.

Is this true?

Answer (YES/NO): NO